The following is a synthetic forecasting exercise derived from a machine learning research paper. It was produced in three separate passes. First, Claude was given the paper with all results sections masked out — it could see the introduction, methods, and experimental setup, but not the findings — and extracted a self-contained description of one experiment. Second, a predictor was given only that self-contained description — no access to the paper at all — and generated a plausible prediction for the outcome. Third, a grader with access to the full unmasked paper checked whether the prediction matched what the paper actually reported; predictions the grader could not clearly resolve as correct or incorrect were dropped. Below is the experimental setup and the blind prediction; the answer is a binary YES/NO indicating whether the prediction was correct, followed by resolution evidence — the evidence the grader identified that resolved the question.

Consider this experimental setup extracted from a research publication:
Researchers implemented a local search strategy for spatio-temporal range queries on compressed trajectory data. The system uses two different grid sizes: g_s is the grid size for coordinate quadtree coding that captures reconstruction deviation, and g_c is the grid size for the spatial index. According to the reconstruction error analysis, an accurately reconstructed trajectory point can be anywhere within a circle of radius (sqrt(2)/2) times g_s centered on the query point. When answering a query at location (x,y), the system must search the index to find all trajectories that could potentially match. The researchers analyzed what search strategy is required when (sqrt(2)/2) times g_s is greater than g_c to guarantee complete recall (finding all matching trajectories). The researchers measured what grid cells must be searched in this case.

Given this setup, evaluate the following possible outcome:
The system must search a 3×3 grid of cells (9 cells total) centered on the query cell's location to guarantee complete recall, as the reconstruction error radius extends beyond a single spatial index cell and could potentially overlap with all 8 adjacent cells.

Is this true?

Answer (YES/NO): NO